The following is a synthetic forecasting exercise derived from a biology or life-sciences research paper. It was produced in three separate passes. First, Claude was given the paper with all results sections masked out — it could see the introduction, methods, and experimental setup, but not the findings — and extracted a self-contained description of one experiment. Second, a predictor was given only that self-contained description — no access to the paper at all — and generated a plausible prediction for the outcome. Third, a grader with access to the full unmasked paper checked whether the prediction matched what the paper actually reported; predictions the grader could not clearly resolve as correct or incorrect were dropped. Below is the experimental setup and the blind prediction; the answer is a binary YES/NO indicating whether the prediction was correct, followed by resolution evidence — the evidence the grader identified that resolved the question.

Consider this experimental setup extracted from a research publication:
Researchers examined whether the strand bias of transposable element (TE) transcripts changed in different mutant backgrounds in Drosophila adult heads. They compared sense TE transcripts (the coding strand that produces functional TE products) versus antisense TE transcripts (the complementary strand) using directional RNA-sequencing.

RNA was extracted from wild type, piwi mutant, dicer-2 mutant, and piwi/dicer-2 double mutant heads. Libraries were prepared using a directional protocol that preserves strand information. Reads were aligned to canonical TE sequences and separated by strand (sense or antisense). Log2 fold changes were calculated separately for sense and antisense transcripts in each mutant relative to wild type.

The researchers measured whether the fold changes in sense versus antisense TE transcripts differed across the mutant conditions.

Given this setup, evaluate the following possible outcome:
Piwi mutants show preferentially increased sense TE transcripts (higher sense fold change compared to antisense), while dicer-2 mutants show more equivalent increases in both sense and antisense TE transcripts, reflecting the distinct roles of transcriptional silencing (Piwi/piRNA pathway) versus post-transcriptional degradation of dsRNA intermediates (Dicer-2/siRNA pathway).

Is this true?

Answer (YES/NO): NO